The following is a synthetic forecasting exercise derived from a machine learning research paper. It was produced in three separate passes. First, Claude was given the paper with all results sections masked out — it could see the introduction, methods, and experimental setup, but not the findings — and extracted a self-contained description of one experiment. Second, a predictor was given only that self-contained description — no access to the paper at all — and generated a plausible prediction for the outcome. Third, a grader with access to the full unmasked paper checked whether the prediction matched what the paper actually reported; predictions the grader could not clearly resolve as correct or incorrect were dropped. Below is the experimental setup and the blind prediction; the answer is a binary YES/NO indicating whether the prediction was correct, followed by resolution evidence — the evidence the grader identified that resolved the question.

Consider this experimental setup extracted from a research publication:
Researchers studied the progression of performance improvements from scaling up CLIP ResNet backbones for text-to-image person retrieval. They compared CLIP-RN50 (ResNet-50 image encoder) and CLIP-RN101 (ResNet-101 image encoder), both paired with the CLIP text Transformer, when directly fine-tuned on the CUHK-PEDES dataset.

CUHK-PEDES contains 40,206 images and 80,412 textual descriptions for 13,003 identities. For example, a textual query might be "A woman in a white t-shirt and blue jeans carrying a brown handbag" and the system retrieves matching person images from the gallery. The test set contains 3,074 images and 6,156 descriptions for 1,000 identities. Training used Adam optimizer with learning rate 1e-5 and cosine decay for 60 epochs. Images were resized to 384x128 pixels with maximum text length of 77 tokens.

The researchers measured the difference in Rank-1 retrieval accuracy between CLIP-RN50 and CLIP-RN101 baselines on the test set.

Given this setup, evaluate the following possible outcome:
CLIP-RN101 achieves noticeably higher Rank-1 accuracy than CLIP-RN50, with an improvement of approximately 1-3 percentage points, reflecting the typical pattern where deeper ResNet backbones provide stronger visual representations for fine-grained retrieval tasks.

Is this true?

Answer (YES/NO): YES